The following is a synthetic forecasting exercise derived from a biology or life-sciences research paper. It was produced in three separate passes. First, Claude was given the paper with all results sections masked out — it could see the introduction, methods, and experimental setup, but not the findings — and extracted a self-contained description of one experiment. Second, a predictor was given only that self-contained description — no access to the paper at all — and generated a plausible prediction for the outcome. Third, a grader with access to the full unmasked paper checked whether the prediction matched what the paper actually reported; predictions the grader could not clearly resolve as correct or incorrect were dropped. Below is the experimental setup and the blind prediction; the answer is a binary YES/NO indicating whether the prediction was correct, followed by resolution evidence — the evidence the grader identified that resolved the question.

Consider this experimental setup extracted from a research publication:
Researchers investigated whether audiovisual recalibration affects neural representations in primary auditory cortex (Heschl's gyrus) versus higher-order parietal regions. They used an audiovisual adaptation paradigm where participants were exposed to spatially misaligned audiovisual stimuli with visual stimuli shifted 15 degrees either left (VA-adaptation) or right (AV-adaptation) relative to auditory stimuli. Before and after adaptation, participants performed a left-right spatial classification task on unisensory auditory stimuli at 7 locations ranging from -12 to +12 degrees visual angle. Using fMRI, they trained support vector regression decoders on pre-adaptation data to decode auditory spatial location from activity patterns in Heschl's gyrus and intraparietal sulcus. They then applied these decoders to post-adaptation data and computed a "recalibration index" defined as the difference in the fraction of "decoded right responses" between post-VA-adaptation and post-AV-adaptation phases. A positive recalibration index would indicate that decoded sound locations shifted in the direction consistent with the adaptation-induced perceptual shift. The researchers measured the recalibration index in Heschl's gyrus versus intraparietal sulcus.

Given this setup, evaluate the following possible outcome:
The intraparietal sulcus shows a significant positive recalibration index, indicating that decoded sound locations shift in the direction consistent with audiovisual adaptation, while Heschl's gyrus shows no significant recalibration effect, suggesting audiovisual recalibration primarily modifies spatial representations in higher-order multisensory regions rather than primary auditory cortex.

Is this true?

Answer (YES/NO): NO